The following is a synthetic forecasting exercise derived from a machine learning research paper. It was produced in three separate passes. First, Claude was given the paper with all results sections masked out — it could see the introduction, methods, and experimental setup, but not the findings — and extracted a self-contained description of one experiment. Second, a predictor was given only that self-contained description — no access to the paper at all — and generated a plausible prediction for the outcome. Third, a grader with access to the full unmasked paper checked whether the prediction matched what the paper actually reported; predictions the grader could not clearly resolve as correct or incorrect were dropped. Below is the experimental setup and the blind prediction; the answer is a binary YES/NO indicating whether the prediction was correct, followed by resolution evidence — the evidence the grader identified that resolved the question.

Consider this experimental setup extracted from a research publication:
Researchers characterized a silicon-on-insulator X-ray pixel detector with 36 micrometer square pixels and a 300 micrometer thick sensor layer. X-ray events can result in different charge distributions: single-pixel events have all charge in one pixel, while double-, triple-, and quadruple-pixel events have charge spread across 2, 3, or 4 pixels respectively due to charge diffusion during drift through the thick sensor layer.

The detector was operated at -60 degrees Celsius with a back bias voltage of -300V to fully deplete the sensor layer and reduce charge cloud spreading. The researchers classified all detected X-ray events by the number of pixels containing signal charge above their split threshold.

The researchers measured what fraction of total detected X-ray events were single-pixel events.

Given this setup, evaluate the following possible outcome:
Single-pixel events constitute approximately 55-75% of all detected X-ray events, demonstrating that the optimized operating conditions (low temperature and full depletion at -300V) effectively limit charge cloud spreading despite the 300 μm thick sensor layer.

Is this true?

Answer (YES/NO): NO